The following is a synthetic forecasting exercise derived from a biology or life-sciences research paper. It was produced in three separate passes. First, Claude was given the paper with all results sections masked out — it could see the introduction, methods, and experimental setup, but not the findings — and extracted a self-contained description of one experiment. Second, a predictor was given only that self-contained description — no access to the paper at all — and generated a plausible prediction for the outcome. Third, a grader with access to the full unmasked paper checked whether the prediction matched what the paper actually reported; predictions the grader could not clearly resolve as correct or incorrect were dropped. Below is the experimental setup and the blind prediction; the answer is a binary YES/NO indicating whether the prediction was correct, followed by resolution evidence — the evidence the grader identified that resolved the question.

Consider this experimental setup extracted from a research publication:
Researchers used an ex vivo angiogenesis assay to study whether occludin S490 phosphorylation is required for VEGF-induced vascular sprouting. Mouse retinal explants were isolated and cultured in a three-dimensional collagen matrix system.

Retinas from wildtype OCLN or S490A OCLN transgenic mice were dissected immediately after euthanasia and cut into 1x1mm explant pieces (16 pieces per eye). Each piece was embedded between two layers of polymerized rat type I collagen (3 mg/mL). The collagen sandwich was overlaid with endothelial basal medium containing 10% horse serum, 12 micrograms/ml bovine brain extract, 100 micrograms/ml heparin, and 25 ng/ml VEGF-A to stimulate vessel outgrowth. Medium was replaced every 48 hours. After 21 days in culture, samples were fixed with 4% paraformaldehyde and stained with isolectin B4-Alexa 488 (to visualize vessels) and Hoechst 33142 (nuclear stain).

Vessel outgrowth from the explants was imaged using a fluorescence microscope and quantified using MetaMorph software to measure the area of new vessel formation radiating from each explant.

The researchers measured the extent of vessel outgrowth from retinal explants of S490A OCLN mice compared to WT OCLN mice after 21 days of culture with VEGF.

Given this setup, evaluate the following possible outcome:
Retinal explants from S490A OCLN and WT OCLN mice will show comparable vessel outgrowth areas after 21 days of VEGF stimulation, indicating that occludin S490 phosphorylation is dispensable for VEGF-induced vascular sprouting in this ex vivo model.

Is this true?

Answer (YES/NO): NO